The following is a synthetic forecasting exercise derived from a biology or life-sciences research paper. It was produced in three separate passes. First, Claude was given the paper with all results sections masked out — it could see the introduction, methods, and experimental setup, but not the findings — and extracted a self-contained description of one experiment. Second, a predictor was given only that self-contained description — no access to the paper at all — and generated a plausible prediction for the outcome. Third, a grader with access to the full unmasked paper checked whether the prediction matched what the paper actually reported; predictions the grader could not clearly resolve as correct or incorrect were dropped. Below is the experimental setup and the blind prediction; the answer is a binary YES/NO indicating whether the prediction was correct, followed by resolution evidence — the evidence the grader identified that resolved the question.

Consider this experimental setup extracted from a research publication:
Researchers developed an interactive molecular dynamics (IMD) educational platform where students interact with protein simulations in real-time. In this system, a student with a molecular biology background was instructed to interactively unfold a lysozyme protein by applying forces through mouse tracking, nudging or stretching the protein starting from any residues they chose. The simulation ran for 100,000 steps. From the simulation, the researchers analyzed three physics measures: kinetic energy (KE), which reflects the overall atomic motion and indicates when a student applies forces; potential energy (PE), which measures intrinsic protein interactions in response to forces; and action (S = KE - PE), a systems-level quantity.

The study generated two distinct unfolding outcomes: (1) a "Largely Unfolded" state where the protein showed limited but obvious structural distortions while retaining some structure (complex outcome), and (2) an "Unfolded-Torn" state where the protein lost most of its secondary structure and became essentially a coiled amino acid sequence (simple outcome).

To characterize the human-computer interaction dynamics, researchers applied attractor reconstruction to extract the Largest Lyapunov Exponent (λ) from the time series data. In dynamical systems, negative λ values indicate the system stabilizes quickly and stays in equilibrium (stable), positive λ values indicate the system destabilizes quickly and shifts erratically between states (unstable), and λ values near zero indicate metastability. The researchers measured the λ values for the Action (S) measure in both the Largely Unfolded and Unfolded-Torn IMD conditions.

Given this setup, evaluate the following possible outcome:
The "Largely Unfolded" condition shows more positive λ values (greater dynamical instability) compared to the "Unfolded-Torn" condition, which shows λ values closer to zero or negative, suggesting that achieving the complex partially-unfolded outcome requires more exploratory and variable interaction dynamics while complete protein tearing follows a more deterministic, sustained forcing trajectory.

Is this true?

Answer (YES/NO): YES